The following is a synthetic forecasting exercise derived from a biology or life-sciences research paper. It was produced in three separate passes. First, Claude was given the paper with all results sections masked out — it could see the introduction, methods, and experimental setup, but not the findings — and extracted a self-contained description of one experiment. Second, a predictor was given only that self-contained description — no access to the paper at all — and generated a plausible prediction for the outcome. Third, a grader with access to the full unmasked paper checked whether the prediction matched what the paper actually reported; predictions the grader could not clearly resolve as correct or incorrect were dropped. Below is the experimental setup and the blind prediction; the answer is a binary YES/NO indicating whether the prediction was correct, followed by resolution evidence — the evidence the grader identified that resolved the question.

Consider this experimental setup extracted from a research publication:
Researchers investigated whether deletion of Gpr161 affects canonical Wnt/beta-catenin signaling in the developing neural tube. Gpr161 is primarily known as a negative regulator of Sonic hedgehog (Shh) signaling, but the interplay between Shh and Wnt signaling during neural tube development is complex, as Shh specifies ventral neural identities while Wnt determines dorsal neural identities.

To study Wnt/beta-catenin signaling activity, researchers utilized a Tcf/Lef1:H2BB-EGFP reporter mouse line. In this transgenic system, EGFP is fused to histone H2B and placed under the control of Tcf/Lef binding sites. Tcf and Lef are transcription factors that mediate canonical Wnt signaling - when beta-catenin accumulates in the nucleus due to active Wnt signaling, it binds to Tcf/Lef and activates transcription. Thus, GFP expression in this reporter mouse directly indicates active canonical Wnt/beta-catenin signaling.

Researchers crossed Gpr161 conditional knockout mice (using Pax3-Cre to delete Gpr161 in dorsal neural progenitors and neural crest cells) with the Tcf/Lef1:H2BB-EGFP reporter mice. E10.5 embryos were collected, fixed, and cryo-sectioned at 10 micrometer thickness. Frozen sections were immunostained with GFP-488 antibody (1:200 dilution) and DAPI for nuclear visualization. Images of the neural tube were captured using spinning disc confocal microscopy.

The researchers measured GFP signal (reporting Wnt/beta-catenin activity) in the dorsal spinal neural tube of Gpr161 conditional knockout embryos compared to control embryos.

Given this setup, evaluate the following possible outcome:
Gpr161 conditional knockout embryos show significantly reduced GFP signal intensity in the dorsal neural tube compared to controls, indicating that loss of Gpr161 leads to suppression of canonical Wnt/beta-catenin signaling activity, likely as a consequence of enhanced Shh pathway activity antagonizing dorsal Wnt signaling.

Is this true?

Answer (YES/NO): YES